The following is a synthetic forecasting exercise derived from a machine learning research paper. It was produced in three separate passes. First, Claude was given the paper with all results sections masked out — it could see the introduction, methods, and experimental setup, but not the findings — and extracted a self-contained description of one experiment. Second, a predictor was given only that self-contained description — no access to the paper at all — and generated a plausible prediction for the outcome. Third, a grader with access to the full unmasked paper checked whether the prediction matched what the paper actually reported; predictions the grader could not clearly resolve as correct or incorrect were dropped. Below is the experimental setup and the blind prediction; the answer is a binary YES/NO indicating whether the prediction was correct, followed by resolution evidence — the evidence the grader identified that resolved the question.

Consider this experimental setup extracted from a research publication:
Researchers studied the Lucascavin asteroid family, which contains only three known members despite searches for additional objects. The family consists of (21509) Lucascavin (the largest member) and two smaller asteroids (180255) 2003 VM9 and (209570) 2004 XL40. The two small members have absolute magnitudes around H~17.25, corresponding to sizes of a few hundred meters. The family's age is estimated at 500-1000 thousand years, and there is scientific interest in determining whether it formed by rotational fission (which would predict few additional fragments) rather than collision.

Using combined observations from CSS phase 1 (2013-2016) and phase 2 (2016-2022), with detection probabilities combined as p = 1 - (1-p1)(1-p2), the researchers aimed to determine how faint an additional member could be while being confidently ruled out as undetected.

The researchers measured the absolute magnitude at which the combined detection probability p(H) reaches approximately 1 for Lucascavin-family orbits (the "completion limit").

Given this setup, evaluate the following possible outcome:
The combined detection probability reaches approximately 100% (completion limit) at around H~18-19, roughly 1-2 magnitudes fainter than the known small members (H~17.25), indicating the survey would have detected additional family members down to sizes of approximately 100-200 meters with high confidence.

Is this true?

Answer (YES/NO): YES